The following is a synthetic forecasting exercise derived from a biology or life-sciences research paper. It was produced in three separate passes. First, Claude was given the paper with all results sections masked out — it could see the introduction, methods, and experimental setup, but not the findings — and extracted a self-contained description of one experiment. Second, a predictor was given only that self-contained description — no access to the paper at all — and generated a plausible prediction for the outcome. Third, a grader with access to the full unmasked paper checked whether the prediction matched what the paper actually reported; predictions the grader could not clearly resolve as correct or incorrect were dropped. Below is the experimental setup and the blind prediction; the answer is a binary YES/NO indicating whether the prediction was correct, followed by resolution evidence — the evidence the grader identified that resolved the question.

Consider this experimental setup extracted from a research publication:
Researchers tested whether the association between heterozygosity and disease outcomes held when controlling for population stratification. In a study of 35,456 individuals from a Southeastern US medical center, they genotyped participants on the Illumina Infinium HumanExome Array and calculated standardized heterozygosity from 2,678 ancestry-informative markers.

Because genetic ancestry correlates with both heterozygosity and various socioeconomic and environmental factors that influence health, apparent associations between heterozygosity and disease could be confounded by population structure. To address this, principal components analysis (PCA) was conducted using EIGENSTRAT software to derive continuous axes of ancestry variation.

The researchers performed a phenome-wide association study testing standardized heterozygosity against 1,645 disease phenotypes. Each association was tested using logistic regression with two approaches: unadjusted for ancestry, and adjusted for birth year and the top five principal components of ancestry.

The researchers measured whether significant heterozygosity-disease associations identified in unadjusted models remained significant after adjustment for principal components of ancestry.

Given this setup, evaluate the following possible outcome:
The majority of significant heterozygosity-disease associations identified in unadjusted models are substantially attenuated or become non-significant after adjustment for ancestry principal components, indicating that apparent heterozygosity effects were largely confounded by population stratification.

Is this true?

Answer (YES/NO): NO